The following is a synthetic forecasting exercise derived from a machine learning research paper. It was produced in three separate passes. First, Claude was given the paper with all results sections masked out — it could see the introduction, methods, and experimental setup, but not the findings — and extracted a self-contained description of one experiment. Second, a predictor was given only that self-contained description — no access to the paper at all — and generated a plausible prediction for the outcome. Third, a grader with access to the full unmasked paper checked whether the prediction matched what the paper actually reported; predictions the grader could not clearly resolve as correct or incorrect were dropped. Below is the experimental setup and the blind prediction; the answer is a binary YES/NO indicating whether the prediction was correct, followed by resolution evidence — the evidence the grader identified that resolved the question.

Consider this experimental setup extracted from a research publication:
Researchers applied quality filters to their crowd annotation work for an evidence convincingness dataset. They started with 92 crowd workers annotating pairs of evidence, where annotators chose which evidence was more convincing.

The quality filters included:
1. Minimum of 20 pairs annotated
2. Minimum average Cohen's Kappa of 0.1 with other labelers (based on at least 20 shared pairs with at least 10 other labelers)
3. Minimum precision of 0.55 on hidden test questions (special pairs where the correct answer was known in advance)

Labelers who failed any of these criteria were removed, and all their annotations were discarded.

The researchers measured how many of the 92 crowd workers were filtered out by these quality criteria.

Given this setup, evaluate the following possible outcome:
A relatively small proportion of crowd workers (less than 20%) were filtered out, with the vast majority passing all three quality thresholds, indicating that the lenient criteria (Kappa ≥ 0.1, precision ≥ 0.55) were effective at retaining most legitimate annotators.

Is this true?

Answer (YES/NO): NO